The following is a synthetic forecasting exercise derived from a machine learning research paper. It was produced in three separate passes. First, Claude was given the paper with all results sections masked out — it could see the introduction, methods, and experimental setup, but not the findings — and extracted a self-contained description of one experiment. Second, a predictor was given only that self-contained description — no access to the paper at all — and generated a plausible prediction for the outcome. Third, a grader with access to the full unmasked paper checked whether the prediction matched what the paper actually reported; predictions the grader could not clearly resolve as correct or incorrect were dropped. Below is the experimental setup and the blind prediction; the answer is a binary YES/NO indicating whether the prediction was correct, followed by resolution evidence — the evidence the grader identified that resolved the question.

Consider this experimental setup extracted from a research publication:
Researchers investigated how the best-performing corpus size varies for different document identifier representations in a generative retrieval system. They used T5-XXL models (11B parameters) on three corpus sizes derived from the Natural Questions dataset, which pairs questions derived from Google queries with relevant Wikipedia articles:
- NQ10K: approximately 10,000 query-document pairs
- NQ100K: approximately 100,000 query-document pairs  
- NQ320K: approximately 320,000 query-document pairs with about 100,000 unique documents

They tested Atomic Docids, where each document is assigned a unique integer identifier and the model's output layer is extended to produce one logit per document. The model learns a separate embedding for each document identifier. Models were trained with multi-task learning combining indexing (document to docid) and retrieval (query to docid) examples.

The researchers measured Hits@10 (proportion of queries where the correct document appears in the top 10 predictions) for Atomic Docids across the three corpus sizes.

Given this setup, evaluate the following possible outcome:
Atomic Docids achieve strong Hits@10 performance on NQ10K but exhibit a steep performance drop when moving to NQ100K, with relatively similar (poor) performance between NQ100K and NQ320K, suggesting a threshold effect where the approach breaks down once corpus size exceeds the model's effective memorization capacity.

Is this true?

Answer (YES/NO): NO